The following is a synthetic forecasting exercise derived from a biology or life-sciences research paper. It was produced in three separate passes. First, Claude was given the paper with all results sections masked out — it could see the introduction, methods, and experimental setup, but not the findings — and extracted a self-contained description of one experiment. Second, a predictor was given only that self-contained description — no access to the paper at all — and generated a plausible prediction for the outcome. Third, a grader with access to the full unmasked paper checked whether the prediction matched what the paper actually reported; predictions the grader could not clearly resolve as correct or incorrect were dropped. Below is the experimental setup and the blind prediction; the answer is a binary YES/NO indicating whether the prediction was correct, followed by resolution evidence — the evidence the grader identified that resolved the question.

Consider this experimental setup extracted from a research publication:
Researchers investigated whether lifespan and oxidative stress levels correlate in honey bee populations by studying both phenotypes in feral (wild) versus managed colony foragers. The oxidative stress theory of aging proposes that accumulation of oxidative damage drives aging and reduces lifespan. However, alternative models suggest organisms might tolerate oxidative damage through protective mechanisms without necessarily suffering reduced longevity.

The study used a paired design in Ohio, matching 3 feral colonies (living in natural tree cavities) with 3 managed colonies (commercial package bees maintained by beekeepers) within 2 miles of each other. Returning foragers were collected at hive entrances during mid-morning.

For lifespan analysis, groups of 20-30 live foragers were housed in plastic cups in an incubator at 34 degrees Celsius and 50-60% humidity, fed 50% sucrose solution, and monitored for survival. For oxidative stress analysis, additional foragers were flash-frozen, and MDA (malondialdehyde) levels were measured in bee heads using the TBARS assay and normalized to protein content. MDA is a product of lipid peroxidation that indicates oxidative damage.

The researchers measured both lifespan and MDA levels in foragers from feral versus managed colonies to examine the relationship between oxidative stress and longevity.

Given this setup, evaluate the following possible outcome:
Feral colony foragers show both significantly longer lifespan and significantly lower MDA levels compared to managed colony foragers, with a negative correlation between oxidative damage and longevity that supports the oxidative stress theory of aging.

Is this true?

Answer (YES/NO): NO